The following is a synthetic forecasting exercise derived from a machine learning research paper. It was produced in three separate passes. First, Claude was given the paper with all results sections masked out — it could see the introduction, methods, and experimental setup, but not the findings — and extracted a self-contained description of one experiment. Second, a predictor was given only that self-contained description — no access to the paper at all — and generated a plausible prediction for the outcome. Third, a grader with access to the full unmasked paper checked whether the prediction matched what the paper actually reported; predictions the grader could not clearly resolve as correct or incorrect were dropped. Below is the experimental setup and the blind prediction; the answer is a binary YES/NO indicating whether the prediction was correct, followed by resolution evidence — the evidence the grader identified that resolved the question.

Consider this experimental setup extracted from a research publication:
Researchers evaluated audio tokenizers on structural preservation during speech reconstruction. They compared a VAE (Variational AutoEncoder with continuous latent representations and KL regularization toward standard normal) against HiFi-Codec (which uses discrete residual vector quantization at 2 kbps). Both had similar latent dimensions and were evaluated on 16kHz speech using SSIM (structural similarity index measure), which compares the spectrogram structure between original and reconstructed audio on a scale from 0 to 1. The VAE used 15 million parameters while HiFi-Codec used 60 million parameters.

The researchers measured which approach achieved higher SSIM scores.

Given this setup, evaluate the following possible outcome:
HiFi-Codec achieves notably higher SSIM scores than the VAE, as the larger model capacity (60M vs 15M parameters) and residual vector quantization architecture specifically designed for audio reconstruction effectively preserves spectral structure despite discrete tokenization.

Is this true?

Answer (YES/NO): NO